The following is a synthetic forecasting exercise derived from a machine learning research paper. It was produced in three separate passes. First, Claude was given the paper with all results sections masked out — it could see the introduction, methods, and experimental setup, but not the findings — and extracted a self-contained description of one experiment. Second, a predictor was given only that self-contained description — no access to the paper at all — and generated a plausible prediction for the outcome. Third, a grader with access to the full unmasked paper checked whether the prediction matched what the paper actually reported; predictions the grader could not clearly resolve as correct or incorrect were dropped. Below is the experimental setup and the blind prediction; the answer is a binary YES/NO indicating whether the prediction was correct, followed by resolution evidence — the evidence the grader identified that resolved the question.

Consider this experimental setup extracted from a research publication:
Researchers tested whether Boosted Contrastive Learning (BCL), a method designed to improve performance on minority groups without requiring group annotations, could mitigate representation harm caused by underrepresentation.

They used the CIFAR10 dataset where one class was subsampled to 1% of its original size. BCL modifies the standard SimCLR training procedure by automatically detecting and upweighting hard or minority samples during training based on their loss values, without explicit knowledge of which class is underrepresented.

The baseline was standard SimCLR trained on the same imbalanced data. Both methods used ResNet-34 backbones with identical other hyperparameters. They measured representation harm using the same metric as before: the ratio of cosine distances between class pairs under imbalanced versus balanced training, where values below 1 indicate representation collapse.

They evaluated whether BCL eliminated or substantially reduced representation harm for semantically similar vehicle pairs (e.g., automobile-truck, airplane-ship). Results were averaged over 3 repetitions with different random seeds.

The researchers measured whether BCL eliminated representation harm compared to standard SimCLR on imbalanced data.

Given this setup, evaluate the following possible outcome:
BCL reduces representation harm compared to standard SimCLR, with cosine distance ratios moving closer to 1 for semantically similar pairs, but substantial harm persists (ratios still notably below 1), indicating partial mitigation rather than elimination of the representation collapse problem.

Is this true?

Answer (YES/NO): YES